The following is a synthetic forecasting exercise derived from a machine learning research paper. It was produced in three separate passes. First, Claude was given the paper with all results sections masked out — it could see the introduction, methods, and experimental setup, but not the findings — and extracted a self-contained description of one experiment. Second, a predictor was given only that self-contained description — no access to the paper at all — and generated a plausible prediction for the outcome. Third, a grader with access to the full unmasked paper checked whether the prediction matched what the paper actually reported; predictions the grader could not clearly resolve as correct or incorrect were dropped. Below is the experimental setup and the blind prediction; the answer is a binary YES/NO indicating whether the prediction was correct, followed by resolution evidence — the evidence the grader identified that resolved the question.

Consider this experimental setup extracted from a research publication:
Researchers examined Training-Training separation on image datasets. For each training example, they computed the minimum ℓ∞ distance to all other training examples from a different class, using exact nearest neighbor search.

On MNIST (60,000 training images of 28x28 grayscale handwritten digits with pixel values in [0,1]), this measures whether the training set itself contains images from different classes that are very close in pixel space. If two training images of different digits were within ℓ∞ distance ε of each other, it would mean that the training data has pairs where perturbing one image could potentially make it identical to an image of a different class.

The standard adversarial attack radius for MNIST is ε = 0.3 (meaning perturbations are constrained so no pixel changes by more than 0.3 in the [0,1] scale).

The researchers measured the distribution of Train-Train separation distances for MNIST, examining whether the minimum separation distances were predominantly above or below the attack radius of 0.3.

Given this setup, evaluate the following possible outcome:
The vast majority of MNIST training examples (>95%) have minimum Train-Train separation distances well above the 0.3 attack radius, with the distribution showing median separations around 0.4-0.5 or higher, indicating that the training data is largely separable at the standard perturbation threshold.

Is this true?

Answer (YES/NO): YES